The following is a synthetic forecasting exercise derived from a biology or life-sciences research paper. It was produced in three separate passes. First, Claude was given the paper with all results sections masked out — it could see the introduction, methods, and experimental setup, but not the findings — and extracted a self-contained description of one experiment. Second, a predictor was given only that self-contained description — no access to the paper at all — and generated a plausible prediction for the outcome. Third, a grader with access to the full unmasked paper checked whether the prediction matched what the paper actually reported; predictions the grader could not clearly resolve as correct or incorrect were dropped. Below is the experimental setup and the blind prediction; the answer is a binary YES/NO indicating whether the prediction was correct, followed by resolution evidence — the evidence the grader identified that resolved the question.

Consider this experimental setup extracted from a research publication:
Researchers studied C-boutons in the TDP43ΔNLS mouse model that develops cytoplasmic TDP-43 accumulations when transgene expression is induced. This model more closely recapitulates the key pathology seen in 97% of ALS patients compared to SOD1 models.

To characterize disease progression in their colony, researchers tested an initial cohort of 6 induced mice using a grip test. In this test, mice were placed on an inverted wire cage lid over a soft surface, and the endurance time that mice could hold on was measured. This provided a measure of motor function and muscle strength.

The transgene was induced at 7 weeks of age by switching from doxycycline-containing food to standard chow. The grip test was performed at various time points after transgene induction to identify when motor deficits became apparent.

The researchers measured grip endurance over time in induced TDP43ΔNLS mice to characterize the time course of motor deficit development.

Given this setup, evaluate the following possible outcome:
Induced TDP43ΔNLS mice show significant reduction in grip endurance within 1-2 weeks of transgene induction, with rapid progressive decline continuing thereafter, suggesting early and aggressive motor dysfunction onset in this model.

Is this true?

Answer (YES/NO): YES